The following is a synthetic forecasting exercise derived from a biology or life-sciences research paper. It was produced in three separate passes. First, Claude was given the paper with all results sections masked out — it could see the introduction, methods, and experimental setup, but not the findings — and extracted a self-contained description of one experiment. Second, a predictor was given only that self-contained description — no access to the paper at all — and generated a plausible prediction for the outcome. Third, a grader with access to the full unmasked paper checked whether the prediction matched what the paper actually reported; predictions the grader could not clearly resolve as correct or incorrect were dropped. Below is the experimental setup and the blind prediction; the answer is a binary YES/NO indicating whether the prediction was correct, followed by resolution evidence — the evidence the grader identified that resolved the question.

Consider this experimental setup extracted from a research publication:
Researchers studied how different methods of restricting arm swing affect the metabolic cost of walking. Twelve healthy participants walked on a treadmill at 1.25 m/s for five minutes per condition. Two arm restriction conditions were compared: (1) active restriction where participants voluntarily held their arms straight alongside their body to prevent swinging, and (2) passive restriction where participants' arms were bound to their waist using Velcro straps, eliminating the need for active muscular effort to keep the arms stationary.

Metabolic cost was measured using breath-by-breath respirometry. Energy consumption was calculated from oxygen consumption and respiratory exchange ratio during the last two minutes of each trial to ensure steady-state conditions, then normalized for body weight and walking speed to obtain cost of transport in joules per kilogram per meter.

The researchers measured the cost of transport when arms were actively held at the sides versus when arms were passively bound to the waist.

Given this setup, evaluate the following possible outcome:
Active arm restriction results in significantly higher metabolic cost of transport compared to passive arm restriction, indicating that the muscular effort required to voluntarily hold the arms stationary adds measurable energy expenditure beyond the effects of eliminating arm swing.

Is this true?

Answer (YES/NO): NO